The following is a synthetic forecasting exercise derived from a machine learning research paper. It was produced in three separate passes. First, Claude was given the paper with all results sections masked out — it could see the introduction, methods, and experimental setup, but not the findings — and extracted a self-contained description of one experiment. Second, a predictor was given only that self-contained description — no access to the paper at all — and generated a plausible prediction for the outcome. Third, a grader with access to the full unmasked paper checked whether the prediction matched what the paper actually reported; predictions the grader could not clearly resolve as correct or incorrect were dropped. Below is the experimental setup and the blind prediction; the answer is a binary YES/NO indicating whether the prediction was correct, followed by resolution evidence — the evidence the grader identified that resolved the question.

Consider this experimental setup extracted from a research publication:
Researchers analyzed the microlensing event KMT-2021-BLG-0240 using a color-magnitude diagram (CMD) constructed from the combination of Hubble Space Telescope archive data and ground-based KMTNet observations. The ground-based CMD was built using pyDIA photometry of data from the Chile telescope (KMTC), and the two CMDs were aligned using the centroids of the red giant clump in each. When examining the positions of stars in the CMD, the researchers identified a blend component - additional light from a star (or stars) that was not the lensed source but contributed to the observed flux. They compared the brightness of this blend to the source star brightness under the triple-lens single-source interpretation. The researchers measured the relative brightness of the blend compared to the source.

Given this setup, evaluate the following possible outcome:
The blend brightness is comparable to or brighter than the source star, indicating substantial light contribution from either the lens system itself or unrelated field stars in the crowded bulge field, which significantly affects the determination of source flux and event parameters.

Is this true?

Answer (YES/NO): YES